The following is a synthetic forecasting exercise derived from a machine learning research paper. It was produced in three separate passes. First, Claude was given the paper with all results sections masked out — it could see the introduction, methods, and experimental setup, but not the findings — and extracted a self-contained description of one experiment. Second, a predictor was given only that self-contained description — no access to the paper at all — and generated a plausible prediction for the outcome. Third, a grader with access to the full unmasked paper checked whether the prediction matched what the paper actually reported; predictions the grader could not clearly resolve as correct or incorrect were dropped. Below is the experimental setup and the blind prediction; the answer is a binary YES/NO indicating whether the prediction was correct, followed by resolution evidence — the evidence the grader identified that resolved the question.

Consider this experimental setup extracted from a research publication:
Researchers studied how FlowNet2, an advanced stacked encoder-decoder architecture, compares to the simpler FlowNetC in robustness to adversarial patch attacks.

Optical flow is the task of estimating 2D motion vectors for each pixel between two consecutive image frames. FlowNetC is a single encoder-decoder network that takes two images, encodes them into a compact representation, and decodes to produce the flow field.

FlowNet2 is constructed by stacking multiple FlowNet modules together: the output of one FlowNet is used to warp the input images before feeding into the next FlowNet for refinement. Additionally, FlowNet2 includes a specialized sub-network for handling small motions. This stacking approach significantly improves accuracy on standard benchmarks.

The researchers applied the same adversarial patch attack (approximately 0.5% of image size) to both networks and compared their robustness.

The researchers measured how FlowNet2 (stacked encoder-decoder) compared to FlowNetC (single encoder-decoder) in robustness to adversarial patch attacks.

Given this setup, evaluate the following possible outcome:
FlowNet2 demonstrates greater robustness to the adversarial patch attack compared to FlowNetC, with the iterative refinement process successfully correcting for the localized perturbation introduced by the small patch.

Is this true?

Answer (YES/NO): NO